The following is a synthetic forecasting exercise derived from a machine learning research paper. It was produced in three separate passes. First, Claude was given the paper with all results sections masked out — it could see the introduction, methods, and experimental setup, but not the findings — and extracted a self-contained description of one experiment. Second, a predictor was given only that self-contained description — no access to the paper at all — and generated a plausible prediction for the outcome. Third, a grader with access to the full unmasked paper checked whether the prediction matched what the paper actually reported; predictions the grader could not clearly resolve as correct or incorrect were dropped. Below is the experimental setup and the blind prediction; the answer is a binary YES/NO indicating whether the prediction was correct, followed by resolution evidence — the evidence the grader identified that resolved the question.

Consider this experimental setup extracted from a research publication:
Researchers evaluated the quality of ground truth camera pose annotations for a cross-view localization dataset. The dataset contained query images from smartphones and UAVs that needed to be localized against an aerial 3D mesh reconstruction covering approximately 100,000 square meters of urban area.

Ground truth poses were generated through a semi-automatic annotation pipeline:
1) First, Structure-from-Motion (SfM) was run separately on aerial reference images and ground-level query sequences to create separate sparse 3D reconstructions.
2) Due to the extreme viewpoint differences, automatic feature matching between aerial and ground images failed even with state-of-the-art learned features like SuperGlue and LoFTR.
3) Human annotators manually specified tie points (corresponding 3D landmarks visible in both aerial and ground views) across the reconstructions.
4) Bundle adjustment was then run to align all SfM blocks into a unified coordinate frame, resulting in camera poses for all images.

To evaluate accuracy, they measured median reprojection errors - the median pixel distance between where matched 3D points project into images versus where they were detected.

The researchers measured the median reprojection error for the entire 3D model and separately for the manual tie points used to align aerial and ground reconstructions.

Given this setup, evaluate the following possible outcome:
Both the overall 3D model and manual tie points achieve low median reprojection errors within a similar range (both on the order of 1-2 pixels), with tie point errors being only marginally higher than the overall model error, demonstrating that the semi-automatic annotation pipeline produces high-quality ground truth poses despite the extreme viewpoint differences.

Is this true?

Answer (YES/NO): NO